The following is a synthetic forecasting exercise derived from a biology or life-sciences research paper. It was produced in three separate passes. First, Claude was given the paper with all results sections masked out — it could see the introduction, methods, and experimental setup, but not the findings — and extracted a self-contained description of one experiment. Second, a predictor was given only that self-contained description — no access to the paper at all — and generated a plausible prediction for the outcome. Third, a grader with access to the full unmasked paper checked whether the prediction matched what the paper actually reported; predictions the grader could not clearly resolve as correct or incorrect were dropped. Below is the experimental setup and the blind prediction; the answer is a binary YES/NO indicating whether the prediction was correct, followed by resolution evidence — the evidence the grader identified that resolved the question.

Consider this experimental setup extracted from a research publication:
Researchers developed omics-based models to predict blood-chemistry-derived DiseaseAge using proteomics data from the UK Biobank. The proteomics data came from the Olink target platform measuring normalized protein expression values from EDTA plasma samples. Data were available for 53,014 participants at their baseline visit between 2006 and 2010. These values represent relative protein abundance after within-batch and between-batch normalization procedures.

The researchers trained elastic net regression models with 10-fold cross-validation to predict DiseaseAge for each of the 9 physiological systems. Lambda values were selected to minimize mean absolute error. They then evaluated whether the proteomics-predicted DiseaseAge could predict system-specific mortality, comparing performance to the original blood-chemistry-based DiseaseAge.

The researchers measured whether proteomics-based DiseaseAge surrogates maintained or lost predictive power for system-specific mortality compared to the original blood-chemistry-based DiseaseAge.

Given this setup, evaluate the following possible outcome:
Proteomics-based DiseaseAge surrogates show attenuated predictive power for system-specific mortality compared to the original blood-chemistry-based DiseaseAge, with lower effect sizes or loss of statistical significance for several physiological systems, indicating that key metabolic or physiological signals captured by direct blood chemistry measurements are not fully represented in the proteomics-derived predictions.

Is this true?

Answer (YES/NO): NO